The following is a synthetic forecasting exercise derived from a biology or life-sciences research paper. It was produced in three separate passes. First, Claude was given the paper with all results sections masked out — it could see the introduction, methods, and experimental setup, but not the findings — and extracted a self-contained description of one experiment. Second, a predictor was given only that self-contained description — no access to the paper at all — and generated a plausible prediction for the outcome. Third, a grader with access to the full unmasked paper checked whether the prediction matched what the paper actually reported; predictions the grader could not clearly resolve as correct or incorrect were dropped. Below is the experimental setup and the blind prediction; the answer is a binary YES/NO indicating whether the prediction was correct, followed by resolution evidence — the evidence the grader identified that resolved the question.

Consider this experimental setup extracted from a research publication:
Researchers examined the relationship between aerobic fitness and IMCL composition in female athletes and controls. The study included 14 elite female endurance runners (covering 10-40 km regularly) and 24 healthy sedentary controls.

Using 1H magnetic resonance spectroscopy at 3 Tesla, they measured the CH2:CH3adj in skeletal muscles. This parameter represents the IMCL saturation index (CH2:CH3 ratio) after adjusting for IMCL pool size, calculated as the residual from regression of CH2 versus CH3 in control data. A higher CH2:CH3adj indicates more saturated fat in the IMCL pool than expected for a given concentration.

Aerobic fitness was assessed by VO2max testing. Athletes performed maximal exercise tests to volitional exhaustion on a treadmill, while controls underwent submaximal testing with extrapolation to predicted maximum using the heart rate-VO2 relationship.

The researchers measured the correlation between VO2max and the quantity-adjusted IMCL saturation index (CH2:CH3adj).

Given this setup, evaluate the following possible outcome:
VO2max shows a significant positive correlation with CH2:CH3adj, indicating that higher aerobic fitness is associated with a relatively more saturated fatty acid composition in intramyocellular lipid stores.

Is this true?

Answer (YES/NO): NO